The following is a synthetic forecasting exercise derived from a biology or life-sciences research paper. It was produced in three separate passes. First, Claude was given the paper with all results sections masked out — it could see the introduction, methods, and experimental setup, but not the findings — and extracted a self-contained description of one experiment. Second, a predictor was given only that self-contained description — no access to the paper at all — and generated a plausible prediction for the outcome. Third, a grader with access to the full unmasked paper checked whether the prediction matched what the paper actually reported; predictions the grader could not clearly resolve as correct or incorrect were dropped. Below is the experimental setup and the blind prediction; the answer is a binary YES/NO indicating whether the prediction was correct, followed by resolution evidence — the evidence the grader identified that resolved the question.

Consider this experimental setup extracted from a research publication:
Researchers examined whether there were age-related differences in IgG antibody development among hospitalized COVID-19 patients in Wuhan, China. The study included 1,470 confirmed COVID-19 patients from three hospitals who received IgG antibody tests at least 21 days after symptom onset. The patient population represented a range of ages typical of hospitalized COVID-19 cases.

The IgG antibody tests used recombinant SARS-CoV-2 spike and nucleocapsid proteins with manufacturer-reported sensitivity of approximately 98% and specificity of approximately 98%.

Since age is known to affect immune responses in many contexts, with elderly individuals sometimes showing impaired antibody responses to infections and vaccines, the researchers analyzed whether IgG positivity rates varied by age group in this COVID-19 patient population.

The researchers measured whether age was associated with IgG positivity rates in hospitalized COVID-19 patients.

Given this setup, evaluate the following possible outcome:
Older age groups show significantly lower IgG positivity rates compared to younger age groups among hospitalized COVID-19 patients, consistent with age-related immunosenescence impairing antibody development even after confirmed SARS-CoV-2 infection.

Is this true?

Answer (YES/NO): NO